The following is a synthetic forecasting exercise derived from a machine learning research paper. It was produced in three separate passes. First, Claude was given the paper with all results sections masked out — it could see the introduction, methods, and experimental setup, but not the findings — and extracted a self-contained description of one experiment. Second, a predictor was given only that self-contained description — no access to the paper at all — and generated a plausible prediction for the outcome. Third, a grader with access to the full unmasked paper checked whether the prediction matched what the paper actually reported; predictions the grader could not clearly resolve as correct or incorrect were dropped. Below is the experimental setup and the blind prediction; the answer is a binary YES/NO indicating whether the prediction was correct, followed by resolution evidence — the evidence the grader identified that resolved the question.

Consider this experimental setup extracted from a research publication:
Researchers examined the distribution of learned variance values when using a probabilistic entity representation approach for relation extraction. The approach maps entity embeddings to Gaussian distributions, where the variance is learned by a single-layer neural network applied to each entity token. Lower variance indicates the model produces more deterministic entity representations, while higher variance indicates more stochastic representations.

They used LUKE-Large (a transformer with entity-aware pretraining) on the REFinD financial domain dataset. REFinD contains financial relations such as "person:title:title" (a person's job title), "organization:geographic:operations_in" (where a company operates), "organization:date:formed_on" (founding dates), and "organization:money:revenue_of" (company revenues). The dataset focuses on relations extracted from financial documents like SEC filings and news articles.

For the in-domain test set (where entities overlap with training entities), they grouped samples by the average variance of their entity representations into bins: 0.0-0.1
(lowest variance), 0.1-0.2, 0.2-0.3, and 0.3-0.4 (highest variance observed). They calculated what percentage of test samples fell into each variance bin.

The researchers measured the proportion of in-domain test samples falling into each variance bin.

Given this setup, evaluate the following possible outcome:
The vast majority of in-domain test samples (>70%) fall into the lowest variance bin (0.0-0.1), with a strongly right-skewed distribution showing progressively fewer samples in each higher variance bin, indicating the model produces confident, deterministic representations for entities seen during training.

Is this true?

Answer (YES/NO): NO